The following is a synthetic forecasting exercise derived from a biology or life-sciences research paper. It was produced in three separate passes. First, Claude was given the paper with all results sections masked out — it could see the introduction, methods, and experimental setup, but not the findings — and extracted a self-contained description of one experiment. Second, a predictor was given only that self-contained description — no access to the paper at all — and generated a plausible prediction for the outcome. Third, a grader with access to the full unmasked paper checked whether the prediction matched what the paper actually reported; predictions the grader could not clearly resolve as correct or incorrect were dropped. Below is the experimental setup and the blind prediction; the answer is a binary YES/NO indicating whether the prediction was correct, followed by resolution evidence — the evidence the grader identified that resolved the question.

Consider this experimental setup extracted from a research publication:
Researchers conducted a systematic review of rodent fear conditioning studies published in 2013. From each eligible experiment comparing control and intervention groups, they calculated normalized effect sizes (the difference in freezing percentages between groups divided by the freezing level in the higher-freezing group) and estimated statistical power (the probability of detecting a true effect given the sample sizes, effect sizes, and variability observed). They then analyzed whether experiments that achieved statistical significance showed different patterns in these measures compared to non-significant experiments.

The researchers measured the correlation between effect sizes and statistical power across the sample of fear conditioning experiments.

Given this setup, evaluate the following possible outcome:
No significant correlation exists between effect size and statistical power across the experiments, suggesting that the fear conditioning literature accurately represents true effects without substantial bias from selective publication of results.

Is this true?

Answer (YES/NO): NO